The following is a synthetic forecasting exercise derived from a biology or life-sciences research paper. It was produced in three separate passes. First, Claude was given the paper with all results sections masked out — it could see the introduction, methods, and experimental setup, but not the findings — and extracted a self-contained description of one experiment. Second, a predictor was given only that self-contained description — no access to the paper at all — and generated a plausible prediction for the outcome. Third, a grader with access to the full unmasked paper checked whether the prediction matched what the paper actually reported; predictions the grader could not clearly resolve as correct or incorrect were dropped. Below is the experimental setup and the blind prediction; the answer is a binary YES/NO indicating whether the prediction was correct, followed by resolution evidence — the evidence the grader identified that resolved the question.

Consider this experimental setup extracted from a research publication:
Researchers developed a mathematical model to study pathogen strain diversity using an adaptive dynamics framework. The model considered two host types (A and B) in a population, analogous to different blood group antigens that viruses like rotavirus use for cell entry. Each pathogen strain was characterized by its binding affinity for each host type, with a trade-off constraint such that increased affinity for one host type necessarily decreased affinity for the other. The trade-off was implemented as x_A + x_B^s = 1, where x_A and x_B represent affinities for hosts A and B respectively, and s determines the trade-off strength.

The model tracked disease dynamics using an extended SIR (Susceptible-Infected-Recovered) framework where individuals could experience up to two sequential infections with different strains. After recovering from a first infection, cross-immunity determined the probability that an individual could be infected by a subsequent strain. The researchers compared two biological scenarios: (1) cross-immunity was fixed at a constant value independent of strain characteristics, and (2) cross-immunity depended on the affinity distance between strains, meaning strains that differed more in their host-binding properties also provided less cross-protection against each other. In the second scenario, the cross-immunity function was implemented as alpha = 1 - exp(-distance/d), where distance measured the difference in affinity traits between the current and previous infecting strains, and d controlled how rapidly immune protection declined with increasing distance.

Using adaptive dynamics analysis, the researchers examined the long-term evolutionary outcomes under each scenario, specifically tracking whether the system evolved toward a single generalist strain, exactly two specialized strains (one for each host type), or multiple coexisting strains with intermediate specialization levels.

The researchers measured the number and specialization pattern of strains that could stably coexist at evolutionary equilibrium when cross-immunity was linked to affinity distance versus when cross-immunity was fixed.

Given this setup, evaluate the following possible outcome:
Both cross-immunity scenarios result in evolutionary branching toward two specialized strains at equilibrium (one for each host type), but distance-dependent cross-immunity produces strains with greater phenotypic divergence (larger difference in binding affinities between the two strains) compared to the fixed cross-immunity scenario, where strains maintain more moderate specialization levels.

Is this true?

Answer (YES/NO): NO